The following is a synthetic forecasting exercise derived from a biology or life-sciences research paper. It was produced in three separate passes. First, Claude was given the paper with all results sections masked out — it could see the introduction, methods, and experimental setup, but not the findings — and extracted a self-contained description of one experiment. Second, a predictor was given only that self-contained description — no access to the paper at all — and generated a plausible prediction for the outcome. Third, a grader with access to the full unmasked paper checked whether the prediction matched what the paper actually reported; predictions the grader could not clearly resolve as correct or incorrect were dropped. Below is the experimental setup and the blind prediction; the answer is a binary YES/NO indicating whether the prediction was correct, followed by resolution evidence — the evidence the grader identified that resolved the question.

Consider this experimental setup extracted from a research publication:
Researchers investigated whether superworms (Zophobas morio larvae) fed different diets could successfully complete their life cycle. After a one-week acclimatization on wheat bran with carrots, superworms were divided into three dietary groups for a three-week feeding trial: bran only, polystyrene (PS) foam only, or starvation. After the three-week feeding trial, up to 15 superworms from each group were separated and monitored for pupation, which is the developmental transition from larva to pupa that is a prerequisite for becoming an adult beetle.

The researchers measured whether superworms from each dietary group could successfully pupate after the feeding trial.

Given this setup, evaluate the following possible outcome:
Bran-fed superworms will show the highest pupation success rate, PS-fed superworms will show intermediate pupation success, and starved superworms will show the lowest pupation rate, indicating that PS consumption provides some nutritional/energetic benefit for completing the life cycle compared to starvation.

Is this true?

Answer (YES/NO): YES